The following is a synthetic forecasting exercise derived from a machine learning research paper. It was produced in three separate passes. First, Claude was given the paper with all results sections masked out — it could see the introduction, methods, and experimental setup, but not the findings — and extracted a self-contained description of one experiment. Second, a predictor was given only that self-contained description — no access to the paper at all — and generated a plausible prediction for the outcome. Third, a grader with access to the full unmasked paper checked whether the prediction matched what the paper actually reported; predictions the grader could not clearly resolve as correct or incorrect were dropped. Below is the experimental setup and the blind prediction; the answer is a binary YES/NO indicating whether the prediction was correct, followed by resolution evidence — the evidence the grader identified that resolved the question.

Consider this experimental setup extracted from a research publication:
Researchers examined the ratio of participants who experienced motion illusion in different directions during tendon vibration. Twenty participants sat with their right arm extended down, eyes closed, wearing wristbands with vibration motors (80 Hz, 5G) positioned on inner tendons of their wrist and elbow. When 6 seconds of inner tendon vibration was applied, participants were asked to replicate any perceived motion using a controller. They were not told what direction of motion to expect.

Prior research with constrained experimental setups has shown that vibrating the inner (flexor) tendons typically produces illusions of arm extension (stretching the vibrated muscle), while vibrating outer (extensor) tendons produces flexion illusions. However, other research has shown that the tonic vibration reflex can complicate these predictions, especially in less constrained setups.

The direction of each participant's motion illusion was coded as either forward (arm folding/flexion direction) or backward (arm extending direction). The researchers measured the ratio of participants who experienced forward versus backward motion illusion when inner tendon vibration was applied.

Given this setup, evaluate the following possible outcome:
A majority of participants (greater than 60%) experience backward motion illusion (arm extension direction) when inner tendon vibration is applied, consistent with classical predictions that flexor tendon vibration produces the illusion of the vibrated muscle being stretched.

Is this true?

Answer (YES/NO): NO